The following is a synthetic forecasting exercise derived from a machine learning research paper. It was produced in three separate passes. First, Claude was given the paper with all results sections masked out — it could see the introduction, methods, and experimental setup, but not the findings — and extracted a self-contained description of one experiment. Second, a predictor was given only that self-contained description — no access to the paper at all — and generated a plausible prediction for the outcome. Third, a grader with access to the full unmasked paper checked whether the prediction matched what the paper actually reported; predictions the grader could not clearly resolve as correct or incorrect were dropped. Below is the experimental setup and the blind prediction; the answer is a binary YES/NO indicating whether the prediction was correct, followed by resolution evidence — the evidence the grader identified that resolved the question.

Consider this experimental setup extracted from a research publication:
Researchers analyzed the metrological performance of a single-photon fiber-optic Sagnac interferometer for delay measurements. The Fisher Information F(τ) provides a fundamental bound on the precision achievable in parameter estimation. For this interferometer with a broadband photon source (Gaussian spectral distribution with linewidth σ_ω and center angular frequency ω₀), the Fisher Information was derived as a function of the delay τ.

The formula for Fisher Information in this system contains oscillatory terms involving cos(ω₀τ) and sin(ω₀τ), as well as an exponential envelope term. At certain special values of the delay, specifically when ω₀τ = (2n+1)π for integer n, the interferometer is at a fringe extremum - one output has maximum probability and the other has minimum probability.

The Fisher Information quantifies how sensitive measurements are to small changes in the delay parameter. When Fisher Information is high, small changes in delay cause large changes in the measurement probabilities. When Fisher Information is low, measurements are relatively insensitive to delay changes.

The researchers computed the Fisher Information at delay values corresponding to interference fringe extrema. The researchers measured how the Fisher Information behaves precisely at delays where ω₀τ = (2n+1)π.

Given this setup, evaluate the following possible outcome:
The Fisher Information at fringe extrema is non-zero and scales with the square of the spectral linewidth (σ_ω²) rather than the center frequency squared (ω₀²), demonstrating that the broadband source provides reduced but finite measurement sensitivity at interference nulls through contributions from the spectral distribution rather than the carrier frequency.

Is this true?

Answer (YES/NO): YES